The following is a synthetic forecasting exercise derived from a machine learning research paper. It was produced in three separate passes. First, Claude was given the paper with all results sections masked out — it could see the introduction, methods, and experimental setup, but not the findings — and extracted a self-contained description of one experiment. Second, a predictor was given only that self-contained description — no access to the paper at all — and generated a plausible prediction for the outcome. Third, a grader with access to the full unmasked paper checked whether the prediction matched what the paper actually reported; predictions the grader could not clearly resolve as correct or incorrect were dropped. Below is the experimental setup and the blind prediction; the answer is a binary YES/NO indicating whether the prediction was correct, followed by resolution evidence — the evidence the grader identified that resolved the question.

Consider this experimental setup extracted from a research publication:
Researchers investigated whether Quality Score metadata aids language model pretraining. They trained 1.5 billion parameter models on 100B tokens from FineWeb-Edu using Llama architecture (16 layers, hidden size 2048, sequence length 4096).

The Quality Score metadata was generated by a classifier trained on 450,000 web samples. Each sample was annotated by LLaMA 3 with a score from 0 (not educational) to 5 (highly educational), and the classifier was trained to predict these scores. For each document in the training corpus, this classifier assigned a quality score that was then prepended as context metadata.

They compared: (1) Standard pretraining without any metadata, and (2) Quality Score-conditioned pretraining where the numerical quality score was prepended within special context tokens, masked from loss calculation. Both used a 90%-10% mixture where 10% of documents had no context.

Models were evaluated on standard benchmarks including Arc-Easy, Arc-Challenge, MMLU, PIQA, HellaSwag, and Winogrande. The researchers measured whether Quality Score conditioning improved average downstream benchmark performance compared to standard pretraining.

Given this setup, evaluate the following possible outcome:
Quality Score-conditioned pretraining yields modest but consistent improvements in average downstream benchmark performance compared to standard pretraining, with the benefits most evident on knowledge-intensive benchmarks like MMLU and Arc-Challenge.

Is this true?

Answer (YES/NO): NO